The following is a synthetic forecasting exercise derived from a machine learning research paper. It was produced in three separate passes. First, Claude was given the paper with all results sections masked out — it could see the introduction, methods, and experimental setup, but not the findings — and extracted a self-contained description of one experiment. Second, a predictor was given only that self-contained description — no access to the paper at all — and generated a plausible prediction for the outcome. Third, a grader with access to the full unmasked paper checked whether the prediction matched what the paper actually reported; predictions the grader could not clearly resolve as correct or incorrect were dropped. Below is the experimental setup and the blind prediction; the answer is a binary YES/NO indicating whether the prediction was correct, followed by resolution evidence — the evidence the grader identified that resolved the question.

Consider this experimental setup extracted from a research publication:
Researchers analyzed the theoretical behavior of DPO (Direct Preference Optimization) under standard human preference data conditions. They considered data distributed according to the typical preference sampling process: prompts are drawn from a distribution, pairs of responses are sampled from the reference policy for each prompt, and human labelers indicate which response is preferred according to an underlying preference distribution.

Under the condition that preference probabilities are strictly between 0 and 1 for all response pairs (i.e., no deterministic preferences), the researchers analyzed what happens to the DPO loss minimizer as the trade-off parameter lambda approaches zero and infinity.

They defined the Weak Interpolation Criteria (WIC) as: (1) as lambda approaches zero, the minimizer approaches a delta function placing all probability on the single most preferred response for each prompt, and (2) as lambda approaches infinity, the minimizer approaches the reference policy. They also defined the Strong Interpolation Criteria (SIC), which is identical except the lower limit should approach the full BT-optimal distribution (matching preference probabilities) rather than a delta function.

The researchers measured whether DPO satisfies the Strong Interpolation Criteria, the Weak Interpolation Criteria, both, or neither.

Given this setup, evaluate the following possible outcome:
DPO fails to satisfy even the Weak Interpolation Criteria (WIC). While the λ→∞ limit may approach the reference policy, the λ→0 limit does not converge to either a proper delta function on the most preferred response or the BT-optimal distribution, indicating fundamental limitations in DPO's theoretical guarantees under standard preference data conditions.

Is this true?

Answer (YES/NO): NO